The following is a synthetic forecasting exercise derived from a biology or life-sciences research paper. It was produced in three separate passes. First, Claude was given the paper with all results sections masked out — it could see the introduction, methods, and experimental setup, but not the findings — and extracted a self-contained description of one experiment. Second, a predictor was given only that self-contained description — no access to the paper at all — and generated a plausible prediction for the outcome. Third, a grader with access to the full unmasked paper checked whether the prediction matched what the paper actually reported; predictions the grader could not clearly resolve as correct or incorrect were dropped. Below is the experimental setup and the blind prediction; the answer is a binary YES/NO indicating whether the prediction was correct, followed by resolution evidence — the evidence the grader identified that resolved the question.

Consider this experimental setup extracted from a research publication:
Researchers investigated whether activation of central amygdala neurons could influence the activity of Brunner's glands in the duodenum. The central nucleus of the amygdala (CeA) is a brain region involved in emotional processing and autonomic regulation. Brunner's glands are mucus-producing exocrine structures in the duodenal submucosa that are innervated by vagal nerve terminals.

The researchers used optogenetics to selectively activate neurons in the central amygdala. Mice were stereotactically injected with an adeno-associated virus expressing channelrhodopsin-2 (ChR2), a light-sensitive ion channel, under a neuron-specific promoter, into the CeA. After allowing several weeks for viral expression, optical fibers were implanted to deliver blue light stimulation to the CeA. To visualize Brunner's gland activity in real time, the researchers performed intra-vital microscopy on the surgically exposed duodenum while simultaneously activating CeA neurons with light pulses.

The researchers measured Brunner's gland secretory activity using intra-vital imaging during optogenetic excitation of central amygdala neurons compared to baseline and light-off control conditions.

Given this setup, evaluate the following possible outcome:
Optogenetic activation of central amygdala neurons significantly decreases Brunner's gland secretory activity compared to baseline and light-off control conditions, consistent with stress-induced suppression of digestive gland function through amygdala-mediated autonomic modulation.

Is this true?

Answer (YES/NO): NO